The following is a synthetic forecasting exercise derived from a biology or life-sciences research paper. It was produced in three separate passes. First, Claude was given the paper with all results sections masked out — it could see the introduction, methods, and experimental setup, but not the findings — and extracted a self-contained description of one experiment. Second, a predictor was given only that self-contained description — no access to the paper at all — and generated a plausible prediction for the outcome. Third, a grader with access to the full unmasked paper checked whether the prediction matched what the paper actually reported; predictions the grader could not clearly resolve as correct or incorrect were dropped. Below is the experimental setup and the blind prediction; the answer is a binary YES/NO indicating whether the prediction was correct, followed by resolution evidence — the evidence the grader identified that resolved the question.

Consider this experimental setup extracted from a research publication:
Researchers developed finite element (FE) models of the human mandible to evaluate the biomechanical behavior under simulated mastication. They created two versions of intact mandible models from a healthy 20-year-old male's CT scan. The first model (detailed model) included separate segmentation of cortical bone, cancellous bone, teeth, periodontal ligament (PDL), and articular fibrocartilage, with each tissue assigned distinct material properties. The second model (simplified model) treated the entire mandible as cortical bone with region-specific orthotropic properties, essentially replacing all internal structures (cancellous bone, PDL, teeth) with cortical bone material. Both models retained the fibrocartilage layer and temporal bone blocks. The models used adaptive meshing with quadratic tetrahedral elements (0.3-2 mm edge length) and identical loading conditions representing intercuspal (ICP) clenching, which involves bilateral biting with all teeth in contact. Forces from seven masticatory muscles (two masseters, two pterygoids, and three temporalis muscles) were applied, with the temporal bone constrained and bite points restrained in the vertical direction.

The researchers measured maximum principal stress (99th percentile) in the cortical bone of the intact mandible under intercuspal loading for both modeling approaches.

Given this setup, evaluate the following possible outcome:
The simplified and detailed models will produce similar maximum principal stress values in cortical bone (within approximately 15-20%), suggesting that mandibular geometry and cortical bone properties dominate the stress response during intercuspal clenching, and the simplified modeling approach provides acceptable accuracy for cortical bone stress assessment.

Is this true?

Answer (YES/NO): NO